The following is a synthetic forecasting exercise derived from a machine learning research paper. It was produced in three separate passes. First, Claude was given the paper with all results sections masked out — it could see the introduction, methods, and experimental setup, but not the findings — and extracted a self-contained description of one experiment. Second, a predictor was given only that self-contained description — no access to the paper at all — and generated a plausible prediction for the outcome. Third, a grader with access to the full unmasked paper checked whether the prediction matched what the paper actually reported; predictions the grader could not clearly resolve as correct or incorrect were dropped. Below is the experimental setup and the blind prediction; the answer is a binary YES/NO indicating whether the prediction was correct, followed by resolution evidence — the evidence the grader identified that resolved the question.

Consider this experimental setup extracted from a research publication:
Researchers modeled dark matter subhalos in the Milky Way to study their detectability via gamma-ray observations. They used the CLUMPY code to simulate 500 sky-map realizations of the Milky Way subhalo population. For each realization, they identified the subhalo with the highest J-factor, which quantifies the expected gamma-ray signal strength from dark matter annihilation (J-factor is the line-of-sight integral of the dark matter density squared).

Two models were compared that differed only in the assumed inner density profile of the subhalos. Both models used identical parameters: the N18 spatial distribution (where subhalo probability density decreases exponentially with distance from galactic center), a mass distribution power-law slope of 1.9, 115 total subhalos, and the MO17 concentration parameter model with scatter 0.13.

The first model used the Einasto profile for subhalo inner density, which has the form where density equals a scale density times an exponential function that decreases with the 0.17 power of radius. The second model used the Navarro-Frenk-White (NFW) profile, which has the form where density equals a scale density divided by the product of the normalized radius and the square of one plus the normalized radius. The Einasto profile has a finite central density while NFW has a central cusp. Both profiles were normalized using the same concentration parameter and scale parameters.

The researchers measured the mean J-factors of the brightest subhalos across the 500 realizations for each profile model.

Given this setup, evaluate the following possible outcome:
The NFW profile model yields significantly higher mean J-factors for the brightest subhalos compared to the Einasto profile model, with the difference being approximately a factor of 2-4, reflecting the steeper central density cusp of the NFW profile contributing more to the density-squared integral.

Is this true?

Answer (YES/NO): NO